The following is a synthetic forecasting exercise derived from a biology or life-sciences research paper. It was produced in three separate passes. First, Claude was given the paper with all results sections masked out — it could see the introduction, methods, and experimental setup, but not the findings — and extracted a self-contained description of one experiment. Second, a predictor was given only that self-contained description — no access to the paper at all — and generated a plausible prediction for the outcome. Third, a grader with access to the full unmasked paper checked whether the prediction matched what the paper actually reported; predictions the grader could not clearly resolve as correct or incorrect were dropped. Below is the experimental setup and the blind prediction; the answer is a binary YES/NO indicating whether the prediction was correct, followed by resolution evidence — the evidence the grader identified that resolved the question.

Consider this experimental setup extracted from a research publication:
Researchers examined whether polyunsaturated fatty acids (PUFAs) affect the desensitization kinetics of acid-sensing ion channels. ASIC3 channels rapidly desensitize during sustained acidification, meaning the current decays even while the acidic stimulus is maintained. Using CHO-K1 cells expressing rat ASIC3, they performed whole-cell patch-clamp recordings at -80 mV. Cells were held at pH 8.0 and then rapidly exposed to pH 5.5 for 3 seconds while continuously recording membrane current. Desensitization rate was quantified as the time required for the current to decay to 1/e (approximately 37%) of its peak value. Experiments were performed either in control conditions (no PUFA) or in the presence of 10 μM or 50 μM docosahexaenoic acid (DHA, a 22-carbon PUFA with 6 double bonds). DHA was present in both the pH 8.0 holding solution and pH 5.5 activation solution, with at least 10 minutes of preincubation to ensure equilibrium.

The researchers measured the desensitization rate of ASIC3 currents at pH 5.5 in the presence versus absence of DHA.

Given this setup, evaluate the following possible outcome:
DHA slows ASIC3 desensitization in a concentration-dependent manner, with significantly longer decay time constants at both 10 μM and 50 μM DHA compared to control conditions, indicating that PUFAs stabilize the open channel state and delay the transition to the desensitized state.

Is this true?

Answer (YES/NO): YES